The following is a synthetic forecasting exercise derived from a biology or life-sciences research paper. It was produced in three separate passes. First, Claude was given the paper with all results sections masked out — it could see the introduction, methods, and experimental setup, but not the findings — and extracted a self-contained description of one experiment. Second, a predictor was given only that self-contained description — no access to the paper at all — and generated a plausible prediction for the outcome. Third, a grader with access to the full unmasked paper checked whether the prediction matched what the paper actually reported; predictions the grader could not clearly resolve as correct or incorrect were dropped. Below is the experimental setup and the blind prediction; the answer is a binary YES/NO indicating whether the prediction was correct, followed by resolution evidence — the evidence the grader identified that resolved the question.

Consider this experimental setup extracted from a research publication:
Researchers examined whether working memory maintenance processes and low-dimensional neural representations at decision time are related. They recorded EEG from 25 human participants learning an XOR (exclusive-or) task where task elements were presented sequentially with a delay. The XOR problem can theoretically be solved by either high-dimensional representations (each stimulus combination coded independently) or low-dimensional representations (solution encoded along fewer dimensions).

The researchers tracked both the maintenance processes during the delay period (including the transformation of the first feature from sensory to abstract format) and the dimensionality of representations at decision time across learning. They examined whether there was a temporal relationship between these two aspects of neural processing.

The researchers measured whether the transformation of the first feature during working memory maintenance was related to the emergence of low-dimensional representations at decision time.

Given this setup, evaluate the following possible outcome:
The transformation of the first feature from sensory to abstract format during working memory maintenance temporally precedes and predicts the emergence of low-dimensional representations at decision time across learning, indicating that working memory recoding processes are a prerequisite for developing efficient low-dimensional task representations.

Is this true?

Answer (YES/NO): NO